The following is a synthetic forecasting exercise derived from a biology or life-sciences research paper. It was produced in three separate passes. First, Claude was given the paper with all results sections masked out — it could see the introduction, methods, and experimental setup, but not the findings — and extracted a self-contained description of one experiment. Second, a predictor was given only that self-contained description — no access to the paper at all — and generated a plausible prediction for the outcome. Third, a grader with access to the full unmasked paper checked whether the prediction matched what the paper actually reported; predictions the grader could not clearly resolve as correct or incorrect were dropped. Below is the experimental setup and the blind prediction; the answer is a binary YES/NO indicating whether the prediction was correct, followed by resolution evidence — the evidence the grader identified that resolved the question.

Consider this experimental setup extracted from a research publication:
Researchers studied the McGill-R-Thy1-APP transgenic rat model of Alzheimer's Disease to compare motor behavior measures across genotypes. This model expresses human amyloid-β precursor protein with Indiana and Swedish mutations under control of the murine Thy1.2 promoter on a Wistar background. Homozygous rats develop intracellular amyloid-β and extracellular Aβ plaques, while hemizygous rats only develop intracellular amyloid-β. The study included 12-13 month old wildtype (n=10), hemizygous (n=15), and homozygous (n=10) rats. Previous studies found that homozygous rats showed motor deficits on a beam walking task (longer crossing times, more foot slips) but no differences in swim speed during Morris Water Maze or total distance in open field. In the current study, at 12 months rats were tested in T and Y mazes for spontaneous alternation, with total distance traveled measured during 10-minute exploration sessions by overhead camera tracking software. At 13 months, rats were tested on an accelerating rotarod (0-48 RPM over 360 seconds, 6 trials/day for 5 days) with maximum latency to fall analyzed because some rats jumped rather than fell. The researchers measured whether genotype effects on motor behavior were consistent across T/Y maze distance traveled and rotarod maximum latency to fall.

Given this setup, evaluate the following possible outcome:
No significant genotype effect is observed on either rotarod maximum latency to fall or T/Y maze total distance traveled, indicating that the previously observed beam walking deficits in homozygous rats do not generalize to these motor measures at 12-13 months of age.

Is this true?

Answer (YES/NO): NO